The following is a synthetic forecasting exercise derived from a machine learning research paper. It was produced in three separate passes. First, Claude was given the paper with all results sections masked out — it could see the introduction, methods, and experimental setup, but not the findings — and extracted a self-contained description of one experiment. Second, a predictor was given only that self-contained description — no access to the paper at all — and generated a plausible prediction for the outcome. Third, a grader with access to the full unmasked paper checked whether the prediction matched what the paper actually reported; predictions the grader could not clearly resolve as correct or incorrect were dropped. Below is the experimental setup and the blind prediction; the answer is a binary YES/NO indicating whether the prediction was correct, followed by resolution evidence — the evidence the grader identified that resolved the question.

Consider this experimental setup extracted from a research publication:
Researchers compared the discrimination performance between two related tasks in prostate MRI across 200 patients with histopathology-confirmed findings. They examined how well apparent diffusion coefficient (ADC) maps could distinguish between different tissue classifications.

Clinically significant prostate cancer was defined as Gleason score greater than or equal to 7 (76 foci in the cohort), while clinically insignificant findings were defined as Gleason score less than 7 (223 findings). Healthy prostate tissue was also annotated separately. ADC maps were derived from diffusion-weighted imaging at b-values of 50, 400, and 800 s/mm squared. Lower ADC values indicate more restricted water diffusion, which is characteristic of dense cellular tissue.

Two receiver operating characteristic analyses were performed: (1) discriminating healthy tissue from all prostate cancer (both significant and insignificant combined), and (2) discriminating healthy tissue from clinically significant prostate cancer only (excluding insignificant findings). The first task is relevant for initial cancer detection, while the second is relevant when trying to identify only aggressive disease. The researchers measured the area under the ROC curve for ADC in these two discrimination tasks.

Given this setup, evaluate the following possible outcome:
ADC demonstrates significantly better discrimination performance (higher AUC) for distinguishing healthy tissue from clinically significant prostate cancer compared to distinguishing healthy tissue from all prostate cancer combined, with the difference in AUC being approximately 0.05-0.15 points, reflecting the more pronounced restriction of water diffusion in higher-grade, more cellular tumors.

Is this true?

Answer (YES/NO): NO